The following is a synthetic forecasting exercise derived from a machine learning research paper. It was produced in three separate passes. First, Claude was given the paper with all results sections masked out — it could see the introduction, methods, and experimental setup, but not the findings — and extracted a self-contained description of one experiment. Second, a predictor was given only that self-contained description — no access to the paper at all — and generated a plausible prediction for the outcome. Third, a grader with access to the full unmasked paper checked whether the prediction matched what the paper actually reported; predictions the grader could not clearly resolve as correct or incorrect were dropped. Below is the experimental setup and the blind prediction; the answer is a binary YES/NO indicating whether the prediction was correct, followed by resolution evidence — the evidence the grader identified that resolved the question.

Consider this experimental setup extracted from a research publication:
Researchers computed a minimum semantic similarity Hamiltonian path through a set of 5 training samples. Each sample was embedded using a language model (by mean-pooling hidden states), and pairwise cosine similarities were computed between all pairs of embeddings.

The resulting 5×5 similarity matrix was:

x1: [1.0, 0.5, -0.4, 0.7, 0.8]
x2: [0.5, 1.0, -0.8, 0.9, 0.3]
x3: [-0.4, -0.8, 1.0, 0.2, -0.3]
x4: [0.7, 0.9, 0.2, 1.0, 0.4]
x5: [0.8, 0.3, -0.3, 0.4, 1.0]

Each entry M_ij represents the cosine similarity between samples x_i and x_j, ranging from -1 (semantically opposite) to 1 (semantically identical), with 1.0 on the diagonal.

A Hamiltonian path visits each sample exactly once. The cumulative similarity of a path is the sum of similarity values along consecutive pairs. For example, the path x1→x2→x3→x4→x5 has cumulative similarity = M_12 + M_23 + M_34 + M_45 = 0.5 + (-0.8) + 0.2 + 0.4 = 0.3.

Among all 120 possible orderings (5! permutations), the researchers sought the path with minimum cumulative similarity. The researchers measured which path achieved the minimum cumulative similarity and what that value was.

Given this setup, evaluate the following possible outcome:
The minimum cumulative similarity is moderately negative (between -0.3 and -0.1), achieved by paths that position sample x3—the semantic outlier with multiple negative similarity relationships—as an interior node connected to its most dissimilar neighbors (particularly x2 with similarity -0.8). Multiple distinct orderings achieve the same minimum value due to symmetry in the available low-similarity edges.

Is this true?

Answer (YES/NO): NO